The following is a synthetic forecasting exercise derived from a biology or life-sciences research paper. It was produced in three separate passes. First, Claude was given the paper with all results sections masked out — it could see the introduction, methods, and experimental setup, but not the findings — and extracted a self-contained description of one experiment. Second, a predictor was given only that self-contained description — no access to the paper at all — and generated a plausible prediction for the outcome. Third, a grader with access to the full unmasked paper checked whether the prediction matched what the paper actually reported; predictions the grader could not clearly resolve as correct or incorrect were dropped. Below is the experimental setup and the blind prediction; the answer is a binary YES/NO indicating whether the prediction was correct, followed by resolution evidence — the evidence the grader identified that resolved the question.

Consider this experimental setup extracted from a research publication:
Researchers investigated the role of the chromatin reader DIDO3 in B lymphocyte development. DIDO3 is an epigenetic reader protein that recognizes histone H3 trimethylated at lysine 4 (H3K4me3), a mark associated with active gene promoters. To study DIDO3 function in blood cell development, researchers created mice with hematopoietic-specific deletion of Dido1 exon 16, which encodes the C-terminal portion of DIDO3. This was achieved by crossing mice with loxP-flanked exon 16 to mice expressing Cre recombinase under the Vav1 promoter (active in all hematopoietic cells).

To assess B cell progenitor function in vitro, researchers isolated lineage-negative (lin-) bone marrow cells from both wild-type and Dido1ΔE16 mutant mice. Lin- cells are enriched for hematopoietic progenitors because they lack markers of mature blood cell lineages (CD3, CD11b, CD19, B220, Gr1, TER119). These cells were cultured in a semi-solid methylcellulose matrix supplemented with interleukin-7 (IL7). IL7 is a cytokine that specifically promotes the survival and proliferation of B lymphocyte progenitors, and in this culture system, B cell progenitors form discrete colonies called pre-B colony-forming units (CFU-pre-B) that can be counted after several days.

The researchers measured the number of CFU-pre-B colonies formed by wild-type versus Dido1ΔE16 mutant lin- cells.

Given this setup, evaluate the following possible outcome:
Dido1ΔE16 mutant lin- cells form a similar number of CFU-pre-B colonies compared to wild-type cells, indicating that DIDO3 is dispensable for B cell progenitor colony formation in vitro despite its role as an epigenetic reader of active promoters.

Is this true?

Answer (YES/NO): NO